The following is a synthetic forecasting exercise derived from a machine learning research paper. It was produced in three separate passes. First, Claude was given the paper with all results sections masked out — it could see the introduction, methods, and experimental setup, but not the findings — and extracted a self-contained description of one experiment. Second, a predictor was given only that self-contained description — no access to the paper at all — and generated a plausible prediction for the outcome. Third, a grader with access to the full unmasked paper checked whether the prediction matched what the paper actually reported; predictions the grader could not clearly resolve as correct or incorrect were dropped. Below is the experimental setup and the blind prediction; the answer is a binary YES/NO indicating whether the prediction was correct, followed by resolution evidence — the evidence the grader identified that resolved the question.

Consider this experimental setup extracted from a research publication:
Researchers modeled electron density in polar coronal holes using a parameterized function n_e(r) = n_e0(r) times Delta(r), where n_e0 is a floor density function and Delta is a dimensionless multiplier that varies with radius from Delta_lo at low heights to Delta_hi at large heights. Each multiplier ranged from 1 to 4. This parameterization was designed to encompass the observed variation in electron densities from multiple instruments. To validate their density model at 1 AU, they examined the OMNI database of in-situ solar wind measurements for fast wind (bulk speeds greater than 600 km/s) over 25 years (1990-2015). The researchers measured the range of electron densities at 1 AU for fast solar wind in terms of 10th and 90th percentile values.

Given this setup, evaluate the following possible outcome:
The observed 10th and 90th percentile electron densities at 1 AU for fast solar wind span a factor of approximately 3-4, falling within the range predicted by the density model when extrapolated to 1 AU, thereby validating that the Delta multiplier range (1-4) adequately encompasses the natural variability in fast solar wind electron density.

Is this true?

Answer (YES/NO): YES